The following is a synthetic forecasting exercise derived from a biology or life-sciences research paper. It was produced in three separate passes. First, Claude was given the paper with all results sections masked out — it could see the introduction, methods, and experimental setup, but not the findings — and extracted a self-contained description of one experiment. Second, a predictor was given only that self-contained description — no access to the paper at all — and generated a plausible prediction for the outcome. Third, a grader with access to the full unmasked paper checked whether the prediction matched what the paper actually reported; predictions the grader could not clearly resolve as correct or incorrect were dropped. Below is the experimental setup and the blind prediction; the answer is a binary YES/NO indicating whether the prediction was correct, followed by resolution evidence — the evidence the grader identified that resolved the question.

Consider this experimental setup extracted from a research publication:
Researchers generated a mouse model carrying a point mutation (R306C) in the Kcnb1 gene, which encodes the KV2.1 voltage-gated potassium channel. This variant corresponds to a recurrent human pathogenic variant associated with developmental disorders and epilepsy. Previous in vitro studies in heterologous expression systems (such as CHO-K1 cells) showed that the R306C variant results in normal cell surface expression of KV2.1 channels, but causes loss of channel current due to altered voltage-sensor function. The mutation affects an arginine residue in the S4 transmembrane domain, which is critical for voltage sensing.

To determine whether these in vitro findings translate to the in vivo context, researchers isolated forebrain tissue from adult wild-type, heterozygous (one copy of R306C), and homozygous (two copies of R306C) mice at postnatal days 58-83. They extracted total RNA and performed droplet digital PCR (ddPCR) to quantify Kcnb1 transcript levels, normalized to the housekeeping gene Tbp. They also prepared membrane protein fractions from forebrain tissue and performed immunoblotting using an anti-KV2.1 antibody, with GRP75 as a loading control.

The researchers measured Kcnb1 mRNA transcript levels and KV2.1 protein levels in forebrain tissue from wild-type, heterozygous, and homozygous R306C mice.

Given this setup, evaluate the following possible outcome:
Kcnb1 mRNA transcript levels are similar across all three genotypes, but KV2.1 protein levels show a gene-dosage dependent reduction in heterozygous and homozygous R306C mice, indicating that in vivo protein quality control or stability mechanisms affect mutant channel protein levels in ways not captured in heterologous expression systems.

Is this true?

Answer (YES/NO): NO